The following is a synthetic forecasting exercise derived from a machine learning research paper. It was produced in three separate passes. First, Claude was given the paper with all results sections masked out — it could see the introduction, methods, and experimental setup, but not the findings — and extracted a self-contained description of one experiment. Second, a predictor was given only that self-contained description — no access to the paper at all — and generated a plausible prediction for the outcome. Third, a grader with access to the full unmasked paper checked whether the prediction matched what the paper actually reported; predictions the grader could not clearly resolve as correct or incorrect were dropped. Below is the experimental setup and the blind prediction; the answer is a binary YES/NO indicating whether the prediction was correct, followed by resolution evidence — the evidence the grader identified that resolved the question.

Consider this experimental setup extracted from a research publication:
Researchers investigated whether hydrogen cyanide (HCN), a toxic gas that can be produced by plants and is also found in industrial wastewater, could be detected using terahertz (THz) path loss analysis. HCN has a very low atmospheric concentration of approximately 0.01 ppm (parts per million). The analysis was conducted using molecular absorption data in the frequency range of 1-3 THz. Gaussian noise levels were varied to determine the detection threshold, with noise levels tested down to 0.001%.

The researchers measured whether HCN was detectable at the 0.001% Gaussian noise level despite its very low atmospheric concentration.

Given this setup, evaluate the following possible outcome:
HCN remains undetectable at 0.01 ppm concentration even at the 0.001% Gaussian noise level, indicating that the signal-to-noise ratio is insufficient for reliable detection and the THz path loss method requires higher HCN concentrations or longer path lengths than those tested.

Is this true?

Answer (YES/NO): NO